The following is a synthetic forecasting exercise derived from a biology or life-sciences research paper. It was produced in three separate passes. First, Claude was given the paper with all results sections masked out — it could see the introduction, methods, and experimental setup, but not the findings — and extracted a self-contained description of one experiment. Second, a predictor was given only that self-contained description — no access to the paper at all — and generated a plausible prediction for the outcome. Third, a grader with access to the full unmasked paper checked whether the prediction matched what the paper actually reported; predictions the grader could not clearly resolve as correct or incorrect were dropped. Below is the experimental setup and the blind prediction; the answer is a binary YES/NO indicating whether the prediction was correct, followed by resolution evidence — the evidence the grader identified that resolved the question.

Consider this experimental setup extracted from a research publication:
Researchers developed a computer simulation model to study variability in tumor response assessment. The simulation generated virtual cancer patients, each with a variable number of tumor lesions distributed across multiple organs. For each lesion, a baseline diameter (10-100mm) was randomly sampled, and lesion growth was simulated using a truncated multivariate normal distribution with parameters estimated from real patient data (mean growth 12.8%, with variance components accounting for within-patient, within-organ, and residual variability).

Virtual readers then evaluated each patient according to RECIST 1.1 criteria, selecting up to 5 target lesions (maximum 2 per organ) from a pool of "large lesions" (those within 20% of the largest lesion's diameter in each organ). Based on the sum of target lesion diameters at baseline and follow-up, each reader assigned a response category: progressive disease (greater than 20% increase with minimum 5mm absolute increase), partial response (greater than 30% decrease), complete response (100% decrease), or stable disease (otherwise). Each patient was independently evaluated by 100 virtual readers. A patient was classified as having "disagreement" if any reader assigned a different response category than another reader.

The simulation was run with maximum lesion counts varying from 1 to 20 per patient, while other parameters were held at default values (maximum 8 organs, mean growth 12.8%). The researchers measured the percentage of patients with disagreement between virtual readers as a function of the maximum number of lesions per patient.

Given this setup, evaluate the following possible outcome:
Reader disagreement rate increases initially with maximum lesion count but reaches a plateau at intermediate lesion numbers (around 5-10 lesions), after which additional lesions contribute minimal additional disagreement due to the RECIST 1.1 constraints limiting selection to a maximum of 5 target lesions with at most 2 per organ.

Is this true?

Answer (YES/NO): NO